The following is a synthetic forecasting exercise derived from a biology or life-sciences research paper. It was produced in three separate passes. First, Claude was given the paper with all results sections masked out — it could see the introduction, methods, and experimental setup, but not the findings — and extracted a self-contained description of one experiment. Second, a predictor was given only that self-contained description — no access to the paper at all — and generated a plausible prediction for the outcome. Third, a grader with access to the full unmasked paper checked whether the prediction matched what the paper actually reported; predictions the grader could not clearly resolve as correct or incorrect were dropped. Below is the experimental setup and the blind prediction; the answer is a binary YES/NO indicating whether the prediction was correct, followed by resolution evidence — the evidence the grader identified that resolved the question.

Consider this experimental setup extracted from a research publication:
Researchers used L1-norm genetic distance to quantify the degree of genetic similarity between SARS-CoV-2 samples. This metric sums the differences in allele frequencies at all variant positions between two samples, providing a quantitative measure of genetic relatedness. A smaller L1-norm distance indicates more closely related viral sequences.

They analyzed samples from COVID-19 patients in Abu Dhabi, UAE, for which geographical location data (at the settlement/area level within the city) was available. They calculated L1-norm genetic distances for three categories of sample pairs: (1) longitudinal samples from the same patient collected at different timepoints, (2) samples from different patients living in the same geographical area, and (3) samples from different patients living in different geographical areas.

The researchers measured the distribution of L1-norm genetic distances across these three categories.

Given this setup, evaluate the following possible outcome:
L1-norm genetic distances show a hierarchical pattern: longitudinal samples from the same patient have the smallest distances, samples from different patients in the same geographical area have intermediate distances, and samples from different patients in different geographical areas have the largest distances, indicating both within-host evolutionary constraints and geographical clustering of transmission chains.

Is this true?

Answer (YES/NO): YES